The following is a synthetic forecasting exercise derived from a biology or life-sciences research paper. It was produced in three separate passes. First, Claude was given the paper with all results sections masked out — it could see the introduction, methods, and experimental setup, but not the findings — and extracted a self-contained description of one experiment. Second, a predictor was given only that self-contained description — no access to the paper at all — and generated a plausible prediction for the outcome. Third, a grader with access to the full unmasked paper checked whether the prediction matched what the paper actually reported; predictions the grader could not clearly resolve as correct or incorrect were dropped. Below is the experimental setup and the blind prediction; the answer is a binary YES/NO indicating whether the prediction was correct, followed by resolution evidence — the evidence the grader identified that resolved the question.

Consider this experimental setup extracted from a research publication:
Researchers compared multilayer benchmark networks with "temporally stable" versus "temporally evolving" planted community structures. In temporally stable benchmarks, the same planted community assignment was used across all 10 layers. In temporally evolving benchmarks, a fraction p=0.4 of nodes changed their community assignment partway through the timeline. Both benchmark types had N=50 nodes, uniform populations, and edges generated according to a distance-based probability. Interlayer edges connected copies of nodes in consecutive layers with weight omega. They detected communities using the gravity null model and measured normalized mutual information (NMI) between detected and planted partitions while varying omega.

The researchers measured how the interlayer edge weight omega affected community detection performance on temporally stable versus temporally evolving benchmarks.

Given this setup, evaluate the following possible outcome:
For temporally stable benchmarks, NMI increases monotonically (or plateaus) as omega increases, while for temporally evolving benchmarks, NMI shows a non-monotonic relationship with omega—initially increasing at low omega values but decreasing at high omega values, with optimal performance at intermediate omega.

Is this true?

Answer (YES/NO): NO